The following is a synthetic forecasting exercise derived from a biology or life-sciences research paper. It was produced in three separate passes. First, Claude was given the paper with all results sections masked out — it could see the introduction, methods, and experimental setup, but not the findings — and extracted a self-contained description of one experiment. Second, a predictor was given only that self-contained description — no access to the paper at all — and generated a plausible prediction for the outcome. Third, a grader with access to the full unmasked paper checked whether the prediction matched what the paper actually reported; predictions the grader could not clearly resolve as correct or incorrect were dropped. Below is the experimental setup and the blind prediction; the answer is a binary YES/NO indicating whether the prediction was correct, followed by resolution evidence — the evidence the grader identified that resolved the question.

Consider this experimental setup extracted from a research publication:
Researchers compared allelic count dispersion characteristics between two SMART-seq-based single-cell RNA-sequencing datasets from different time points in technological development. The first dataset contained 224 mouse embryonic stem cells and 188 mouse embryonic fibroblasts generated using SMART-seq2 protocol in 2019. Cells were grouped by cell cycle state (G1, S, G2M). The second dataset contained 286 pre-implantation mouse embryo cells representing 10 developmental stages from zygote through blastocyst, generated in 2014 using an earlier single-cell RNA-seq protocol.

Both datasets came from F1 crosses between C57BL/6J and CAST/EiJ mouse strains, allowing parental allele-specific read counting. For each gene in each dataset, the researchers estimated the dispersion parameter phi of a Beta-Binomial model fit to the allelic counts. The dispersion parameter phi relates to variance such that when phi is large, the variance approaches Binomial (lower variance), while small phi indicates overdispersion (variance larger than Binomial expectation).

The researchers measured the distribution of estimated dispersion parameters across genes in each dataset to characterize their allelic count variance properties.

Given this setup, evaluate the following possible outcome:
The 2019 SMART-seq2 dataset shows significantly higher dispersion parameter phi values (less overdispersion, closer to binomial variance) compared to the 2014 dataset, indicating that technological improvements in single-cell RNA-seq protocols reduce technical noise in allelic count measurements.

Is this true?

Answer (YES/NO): YES